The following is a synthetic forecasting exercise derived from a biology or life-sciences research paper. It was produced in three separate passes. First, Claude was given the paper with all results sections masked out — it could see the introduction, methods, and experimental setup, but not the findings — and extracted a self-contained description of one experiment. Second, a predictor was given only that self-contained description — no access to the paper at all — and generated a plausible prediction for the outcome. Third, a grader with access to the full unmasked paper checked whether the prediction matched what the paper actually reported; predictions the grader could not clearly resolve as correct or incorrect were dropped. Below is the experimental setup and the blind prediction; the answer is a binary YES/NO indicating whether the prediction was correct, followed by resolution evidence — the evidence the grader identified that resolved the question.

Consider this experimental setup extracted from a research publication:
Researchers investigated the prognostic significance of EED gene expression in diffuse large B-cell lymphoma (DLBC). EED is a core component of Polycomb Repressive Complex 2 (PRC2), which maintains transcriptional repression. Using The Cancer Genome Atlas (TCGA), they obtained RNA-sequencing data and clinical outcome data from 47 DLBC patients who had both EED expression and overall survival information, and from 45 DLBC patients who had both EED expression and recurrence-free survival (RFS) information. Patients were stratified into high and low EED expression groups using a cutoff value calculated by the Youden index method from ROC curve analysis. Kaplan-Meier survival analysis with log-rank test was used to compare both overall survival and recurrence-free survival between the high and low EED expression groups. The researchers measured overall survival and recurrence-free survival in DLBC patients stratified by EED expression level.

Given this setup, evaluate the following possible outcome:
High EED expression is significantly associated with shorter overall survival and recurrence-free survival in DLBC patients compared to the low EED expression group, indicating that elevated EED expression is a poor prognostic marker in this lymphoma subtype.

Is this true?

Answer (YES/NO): NO